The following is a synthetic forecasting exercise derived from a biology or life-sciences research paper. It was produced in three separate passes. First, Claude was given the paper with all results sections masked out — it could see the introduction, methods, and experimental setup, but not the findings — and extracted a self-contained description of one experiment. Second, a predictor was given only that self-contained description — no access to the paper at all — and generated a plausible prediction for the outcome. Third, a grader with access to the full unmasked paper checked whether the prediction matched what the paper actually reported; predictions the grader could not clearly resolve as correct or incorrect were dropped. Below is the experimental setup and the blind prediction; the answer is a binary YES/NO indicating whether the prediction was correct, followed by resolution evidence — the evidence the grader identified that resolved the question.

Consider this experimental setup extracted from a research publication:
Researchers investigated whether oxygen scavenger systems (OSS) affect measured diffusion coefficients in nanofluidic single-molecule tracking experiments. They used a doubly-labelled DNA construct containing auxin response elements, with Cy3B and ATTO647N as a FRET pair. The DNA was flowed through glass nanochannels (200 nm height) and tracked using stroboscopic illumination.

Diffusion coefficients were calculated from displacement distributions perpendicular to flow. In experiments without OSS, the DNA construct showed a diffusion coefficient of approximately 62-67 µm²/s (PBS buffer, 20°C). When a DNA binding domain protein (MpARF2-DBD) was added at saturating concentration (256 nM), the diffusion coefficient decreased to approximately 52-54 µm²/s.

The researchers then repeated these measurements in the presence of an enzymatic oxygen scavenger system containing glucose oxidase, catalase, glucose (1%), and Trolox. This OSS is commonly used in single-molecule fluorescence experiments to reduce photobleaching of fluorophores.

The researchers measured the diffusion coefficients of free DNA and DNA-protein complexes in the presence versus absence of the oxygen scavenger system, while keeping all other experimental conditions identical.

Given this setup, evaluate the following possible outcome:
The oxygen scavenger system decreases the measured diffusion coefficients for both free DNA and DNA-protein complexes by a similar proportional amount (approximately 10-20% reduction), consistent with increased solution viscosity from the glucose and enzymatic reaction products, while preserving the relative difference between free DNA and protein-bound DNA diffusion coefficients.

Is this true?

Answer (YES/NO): NO